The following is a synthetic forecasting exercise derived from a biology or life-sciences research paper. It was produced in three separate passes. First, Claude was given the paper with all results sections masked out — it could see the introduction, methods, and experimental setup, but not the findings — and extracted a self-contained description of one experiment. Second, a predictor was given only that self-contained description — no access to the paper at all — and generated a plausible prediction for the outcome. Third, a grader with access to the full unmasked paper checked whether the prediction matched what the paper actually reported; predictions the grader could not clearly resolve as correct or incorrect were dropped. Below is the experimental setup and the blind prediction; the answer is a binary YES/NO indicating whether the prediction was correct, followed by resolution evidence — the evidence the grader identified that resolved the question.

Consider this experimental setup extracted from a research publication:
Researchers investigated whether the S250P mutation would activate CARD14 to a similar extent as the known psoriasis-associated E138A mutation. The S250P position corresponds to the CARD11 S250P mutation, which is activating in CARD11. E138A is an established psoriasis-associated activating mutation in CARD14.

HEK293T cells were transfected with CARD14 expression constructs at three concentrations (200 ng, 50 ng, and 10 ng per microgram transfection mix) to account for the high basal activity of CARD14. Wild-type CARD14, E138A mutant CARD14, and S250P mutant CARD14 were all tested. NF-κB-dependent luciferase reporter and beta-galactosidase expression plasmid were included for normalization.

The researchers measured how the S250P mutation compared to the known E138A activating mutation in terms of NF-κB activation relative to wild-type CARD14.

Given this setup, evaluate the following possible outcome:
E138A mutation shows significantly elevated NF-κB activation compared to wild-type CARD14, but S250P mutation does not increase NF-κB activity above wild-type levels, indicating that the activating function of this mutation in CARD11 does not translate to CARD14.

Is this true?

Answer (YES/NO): YES